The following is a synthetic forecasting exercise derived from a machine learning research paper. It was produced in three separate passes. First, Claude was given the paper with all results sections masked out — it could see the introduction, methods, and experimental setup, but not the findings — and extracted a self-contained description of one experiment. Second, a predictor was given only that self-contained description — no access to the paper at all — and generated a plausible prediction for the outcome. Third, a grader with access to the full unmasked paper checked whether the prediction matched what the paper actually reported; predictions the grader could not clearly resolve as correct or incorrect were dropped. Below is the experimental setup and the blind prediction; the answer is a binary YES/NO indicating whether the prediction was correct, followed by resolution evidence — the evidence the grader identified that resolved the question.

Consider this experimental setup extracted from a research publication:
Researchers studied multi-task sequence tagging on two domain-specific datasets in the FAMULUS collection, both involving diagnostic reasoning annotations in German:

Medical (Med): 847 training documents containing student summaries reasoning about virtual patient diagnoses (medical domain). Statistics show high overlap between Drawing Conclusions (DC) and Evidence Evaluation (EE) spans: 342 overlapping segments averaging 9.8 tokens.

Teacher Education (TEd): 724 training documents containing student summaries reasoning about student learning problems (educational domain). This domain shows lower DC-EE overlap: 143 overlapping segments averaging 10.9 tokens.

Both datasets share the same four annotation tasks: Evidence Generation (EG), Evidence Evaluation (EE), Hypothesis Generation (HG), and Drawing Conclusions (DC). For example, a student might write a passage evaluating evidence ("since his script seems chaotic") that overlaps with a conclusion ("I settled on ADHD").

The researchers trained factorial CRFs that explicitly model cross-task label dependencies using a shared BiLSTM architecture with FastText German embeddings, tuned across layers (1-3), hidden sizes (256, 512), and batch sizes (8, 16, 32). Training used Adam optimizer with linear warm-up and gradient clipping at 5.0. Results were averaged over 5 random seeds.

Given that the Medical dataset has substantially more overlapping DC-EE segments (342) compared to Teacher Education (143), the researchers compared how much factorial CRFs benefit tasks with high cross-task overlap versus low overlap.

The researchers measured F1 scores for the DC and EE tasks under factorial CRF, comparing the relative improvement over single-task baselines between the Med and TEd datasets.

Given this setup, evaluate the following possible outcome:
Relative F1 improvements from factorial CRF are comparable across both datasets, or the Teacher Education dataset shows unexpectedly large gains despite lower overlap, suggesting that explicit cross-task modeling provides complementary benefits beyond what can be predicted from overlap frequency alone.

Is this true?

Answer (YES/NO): YES